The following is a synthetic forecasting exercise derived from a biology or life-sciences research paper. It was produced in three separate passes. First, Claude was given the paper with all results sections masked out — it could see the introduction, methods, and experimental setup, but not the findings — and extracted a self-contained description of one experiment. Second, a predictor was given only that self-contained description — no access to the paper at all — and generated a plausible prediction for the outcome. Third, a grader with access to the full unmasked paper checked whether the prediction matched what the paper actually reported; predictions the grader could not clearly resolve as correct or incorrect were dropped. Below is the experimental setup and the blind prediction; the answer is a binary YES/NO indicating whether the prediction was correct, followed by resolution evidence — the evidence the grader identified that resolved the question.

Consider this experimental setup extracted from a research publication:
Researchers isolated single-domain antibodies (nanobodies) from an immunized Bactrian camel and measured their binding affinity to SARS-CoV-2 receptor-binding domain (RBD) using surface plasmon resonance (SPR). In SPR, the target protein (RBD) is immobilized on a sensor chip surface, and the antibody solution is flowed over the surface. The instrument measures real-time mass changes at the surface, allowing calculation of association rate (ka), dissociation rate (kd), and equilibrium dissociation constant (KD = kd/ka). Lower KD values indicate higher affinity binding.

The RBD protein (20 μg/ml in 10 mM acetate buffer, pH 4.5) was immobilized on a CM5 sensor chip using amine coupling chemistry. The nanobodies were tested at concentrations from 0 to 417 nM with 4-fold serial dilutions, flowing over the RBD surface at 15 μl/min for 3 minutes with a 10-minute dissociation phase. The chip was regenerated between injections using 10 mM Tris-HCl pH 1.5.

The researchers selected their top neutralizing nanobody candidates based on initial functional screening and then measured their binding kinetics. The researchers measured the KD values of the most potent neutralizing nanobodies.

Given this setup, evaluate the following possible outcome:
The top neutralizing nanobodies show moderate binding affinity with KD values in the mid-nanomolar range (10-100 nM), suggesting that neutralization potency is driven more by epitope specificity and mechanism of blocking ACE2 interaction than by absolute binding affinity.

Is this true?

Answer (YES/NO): NO